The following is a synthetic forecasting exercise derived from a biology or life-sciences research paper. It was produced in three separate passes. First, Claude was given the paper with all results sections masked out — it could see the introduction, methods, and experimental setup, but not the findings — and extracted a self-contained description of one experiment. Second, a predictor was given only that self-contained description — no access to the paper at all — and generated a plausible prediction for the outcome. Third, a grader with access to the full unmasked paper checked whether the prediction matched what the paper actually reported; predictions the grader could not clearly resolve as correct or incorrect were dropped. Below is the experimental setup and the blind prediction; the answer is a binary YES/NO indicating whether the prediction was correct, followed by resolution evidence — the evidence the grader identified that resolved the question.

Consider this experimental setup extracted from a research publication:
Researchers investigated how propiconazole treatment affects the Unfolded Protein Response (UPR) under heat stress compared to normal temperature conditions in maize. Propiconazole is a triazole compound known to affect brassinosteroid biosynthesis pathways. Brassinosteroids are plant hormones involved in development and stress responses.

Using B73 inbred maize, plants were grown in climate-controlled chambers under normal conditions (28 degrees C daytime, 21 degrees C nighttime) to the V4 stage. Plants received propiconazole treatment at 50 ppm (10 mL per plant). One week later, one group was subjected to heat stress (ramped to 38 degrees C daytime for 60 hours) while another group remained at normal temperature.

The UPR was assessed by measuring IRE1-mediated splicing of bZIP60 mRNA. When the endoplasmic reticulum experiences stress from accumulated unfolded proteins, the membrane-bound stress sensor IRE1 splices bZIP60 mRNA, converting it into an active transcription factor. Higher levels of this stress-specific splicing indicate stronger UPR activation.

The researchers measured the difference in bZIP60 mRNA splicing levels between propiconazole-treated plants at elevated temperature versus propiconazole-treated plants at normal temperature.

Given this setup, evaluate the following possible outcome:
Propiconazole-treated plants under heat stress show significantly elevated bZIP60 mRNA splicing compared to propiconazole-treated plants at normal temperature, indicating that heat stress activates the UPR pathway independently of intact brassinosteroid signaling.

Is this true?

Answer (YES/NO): NO